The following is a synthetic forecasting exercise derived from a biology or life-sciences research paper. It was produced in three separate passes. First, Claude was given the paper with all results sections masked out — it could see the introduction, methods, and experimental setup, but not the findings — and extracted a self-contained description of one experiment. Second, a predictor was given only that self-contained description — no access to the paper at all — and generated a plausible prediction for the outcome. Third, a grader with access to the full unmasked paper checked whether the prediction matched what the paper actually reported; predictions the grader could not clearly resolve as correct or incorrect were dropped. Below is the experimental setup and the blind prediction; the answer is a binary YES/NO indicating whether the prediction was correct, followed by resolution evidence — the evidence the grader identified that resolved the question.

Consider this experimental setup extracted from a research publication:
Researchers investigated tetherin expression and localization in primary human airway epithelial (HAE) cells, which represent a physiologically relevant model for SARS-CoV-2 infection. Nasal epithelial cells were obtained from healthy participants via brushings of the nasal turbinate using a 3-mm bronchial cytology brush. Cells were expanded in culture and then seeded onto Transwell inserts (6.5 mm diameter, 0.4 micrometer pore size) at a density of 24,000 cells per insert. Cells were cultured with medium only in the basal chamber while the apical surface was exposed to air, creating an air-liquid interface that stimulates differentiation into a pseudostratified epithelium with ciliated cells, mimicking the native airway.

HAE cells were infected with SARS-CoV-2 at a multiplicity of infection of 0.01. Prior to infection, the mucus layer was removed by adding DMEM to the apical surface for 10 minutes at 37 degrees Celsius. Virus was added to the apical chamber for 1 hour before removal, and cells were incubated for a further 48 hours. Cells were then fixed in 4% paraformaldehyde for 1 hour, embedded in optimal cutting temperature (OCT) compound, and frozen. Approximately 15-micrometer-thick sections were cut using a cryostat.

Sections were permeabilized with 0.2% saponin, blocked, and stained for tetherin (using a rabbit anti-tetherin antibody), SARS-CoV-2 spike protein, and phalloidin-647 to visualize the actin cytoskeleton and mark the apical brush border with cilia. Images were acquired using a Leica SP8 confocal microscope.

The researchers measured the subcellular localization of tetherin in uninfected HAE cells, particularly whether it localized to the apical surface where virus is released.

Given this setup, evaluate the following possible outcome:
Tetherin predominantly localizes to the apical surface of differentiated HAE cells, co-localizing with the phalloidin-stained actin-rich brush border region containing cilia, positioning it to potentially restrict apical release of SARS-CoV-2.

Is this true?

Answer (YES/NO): NO